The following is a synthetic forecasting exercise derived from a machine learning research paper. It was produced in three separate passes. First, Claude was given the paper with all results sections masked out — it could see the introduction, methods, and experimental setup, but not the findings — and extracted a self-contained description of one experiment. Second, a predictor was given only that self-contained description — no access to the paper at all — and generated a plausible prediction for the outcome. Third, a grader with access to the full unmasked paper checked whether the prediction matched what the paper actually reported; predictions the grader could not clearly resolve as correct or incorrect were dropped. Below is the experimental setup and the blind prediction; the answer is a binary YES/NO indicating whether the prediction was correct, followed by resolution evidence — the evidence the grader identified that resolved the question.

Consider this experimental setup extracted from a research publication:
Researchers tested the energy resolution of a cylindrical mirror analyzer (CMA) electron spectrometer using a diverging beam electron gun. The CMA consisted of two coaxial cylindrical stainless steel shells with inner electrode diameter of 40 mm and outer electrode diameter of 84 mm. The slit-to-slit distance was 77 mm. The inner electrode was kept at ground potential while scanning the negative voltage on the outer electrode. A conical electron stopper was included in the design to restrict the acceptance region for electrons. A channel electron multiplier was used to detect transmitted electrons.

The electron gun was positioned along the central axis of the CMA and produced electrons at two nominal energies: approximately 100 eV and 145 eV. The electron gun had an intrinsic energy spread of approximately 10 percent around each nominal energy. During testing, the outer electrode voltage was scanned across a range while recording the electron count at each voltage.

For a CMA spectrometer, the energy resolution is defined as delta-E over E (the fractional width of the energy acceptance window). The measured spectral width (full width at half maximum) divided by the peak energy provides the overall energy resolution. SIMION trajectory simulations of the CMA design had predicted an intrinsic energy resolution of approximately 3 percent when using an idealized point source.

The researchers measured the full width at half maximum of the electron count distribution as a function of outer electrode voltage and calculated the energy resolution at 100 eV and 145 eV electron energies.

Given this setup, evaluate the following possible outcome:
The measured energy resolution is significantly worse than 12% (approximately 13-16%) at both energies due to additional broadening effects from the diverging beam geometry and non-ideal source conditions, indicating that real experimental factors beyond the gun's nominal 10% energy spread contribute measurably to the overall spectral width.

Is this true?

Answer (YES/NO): NO